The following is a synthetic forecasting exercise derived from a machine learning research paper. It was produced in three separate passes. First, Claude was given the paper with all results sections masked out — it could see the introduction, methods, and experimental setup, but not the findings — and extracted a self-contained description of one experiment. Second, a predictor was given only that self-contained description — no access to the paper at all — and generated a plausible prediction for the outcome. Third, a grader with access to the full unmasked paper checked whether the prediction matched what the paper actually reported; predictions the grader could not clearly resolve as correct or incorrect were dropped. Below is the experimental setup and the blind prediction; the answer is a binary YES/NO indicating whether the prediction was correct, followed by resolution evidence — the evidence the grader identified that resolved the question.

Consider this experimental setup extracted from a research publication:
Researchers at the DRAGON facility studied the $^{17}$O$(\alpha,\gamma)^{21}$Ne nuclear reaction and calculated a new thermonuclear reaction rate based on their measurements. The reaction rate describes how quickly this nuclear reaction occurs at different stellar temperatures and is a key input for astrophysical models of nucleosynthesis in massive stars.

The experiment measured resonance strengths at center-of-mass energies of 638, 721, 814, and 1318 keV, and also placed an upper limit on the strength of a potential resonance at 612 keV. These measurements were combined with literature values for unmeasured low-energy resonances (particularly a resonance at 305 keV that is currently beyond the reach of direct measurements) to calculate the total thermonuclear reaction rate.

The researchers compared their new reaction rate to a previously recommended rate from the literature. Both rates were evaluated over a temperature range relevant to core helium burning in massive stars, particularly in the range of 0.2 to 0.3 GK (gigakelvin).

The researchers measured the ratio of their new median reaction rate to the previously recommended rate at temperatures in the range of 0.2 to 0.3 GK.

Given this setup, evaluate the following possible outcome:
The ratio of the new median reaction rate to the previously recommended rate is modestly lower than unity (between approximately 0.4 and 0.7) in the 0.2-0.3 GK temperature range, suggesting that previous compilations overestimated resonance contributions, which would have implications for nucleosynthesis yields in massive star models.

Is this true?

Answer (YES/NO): NO